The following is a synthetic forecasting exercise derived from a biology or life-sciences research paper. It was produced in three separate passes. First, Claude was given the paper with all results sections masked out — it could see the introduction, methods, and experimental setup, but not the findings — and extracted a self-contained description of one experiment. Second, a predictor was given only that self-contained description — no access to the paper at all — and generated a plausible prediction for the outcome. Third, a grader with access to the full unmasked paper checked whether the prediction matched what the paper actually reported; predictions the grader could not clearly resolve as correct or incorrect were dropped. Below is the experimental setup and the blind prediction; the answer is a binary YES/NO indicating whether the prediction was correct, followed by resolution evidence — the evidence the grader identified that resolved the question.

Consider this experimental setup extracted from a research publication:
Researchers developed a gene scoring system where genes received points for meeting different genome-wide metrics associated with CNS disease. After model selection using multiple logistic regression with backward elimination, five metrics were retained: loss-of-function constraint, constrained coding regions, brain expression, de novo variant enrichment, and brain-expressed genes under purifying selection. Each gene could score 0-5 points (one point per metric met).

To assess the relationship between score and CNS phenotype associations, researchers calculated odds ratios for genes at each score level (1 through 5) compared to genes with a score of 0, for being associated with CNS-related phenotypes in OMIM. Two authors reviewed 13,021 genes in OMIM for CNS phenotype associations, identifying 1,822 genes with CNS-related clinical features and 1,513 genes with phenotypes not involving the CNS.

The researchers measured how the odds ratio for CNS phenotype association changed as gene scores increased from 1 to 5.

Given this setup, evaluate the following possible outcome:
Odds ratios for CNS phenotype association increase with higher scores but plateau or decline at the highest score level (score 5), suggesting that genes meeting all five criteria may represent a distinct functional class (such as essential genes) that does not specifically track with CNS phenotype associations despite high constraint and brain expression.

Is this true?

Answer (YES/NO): NO